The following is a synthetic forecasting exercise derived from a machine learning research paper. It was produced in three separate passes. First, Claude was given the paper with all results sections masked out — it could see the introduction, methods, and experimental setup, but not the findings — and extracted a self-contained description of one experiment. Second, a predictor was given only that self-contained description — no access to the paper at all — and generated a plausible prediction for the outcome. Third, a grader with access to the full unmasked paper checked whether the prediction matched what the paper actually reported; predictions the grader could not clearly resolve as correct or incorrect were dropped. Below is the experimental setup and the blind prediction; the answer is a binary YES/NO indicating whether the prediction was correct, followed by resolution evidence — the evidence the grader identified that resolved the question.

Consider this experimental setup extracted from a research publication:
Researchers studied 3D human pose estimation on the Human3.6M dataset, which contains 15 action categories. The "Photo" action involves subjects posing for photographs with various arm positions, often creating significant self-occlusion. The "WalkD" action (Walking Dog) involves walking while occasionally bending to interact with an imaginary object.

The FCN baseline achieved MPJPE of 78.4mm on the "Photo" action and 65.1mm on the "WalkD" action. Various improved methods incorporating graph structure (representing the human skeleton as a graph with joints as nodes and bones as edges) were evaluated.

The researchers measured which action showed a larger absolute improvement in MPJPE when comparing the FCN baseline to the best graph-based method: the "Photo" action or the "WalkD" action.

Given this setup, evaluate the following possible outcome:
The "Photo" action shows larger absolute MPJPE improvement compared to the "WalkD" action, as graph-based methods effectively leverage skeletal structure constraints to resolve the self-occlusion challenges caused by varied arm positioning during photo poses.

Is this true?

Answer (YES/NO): YES